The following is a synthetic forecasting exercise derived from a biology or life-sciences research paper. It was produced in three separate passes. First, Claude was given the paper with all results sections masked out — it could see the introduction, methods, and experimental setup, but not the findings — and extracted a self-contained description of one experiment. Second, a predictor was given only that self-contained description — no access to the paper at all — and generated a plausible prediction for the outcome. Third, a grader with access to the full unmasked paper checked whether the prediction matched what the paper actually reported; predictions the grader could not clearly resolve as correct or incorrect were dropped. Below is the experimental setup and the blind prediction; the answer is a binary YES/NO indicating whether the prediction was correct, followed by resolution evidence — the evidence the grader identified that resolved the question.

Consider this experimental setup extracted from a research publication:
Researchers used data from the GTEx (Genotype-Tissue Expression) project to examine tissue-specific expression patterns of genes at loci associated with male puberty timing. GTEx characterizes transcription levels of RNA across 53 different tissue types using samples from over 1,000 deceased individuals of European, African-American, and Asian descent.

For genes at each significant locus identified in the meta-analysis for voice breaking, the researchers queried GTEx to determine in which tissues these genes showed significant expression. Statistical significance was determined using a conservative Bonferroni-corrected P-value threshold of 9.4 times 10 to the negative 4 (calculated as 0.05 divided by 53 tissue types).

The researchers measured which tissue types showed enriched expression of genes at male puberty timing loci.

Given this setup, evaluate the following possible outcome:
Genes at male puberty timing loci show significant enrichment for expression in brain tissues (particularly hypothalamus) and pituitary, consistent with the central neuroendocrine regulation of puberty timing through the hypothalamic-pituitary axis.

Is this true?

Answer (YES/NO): YES